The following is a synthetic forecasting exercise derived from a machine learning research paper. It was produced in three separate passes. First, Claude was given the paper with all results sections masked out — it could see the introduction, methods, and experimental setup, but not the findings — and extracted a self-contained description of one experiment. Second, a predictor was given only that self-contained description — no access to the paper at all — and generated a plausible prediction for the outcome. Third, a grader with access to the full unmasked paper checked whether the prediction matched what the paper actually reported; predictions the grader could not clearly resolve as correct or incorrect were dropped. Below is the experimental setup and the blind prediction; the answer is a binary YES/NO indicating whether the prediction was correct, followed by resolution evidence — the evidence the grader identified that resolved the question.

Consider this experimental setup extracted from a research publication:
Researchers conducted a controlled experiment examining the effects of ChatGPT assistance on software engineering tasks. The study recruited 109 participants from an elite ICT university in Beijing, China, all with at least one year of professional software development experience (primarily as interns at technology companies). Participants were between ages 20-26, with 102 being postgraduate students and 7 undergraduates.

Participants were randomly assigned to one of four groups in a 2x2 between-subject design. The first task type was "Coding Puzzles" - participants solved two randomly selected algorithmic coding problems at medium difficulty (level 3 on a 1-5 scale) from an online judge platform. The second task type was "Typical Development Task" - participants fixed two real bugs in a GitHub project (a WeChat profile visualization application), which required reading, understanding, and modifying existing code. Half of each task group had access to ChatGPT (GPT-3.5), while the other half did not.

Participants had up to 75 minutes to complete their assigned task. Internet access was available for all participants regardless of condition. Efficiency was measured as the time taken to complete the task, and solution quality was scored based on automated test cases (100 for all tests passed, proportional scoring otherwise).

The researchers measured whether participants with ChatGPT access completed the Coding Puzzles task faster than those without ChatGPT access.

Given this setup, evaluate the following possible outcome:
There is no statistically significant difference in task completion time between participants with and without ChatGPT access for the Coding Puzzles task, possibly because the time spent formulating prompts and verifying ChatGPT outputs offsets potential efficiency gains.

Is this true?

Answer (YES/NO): NO